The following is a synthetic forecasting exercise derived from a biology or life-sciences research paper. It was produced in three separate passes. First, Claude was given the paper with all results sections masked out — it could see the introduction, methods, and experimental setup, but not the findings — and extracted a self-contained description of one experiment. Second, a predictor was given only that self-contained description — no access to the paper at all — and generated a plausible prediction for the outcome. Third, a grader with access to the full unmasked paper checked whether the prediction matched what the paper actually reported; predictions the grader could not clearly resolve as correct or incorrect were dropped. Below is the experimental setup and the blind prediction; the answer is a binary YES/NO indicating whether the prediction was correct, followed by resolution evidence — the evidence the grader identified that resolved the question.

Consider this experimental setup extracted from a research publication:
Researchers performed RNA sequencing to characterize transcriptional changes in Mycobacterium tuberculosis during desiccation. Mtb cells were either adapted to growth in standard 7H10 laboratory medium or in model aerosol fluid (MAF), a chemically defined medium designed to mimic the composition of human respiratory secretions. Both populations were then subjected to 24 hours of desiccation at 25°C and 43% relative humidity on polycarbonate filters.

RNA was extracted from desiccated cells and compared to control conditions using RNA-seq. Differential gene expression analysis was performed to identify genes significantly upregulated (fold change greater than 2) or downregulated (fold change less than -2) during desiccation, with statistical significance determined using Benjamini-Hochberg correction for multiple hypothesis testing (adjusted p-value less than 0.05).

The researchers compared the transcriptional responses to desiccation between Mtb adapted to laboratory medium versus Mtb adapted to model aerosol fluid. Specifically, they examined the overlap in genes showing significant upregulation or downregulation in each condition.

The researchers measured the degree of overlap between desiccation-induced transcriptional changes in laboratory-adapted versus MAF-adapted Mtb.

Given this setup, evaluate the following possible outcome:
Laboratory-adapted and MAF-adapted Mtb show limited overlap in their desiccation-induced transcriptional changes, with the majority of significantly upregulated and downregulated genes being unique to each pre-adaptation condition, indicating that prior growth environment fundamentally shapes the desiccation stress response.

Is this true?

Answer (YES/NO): NO